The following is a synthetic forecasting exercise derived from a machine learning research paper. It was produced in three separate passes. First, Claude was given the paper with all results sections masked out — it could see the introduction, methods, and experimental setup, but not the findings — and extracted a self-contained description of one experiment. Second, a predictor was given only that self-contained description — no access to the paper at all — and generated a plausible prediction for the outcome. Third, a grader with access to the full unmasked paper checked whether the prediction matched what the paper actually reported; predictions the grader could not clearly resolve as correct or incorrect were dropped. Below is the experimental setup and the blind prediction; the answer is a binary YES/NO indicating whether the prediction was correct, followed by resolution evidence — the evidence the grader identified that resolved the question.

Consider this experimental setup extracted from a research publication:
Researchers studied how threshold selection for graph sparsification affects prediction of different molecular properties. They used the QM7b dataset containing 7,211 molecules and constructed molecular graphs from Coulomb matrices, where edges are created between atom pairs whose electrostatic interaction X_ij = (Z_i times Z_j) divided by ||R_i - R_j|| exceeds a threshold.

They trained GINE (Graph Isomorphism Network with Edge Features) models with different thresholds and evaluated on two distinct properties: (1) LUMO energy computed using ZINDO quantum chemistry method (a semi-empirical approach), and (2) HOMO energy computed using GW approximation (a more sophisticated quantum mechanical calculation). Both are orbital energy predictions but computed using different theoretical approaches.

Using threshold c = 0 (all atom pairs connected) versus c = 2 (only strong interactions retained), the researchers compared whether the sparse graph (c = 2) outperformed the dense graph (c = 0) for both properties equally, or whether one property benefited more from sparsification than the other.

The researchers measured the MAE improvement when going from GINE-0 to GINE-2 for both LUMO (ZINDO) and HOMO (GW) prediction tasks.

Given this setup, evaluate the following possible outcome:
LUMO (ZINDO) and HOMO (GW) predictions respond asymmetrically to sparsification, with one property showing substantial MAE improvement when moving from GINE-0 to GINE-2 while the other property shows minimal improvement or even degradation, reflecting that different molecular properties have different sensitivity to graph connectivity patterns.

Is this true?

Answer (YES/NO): NO